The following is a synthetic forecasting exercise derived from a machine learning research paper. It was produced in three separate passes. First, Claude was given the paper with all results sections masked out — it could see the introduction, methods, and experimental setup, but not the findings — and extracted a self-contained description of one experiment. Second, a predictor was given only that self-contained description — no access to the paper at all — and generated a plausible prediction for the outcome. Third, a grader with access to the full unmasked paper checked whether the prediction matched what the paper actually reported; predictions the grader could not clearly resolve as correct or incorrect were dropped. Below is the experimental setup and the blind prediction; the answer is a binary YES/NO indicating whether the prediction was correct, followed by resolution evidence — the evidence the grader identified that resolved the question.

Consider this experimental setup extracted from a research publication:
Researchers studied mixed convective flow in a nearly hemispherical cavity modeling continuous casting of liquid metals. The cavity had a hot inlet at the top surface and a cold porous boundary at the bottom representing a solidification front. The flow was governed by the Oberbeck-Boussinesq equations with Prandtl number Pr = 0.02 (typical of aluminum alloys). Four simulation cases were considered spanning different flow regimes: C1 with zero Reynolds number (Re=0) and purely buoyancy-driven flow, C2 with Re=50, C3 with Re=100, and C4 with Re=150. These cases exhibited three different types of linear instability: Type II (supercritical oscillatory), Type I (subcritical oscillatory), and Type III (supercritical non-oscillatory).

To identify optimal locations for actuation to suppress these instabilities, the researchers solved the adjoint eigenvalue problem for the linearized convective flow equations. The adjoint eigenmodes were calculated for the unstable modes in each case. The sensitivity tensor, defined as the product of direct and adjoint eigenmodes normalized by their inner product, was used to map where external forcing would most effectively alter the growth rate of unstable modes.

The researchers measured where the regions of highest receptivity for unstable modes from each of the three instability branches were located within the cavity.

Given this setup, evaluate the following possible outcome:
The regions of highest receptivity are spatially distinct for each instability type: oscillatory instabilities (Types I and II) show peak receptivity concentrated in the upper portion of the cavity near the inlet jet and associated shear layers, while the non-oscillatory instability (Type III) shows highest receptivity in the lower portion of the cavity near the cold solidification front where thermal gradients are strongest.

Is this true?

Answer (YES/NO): NO